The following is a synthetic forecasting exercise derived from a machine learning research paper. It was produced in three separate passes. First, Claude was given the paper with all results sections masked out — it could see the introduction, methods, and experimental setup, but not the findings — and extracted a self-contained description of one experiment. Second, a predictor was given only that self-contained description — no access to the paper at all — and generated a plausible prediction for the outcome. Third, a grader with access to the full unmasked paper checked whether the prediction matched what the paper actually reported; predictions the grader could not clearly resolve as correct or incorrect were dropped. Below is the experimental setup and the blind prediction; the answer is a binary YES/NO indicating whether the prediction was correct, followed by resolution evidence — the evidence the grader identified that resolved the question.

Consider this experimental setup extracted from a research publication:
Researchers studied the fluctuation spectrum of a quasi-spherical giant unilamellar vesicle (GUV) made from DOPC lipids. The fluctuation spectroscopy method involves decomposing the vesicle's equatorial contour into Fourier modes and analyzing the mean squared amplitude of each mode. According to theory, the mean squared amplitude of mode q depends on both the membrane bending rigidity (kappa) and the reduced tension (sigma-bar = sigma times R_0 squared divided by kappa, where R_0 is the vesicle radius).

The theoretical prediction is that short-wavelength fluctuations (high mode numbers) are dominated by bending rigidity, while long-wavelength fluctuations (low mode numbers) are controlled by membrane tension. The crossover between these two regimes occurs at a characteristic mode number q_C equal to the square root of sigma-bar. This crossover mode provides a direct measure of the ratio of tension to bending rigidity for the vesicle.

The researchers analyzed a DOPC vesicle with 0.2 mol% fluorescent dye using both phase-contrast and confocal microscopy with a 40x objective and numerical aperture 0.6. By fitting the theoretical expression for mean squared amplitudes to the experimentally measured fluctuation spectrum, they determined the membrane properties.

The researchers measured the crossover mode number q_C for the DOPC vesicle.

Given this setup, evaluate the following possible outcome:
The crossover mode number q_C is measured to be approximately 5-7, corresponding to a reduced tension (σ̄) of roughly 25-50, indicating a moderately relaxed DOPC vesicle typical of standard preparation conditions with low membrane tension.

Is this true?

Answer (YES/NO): YES